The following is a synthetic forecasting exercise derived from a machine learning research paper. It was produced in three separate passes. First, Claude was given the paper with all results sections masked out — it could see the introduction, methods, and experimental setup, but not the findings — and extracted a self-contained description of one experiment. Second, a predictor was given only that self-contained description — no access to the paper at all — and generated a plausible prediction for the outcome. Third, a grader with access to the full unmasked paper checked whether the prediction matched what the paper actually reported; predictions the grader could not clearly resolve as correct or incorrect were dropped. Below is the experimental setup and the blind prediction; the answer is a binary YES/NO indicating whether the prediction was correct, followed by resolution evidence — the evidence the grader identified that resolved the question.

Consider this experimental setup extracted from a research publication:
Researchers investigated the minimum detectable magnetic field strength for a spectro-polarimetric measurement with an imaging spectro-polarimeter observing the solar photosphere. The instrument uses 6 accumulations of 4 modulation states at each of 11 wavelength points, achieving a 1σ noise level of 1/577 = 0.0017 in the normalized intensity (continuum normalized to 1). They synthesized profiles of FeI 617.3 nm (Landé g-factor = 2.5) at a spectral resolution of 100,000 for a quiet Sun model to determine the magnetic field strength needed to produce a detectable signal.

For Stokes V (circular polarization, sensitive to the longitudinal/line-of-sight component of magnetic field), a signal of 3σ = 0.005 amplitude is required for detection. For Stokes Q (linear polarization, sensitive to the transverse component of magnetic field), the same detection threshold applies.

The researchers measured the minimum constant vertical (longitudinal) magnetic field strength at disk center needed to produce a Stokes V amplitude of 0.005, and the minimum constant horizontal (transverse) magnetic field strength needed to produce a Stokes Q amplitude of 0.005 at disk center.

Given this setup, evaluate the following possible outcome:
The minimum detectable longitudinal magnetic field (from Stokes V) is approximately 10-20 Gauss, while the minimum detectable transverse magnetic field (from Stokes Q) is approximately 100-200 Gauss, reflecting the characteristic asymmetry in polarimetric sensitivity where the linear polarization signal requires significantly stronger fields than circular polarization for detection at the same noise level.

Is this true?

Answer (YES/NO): YES